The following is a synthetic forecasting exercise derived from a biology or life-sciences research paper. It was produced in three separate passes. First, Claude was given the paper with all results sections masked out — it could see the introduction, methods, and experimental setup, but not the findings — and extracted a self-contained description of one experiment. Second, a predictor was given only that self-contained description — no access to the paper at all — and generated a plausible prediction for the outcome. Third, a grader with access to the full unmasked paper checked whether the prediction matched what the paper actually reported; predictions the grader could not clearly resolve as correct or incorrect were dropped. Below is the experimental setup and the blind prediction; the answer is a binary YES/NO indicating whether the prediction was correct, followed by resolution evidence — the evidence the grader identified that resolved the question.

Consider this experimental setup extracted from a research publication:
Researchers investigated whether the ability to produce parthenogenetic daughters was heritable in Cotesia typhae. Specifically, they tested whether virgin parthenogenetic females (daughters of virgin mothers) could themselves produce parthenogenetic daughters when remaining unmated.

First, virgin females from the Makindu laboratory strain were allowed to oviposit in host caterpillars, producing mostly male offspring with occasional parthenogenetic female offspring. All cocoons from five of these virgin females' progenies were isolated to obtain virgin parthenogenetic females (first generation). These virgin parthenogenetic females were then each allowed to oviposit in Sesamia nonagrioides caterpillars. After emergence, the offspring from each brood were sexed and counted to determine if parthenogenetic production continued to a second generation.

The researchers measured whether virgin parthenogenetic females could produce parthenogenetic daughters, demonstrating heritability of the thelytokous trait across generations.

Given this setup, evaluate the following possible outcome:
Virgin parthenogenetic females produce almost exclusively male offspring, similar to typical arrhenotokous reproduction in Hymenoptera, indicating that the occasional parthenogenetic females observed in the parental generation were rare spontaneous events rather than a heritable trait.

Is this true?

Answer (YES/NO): NO